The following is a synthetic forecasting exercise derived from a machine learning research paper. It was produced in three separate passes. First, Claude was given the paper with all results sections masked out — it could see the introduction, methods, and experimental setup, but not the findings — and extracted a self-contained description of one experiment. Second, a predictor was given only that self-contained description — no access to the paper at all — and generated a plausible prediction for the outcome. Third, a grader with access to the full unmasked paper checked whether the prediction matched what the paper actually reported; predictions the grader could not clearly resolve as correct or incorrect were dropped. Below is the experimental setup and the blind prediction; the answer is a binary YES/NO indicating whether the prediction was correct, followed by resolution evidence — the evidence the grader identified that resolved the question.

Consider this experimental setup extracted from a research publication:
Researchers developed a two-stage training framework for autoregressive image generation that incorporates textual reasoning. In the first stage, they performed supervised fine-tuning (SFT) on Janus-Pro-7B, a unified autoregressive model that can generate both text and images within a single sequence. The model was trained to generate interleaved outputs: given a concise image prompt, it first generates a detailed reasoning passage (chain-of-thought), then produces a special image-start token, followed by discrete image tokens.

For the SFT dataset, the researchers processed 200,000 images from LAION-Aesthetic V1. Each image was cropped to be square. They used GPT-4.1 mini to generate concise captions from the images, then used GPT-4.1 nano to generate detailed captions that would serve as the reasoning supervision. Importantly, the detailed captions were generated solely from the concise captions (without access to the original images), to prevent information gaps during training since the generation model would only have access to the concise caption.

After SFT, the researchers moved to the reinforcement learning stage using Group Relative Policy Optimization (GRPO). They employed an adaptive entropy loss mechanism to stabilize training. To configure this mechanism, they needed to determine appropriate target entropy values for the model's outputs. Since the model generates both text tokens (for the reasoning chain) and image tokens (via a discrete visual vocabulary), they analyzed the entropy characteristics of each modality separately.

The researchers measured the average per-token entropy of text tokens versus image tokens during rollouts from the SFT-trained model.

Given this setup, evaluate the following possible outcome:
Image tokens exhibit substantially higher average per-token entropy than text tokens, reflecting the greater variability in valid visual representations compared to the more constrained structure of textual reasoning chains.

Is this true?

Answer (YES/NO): YES